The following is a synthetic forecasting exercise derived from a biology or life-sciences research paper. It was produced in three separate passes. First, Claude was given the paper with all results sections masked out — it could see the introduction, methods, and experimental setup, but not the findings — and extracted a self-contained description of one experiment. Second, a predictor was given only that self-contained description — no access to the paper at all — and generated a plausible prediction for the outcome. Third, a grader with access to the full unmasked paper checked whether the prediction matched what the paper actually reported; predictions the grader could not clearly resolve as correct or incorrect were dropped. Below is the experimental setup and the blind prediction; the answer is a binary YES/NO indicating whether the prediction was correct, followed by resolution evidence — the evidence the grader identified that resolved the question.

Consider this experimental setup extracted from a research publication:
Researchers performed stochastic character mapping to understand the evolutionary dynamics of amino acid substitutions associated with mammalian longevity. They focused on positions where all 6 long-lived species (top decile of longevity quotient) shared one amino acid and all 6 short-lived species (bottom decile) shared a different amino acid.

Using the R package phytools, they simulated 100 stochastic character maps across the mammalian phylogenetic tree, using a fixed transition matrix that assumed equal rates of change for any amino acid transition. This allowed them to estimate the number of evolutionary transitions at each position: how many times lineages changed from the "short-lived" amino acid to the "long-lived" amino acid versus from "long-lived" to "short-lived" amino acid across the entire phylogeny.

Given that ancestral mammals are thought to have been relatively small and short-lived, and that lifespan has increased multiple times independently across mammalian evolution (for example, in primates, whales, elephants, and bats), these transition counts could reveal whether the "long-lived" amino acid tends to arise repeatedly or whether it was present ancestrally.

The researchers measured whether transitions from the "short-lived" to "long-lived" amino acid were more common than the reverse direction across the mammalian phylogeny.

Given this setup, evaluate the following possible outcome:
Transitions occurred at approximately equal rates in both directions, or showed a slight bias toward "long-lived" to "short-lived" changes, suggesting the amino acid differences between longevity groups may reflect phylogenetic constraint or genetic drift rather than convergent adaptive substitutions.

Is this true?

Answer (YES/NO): NO